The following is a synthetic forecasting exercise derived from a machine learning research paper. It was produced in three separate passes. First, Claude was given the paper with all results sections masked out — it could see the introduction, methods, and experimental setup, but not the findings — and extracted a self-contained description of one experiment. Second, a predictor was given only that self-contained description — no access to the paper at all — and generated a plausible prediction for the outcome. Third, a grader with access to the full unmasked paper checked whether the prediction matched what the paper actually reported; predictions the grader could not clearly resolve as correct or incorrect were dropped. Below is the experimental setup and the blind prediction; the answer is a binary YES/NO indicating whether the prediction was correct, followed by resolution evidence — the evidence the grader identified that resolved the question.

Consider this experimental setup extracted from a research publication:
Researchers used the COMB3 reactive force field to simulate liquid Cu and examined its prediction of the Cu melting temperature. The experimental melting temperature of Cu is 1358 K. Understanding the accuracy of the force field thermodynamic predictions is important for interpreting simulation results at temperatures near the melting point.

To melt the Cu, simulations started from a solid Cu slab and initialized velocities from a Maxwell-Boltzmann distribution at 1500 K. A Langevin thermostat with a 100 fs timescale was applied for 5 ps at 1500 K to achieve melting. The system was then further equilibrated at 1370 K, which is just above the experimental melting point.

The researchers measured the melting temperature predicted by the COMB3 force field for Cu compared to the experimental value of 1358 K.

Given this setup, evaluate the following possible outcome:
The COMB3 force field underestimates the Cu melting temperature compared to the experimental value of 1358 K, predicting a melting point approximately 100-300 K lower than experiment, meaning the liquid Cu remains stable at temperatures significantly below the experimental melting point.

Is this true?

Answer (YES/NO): YES